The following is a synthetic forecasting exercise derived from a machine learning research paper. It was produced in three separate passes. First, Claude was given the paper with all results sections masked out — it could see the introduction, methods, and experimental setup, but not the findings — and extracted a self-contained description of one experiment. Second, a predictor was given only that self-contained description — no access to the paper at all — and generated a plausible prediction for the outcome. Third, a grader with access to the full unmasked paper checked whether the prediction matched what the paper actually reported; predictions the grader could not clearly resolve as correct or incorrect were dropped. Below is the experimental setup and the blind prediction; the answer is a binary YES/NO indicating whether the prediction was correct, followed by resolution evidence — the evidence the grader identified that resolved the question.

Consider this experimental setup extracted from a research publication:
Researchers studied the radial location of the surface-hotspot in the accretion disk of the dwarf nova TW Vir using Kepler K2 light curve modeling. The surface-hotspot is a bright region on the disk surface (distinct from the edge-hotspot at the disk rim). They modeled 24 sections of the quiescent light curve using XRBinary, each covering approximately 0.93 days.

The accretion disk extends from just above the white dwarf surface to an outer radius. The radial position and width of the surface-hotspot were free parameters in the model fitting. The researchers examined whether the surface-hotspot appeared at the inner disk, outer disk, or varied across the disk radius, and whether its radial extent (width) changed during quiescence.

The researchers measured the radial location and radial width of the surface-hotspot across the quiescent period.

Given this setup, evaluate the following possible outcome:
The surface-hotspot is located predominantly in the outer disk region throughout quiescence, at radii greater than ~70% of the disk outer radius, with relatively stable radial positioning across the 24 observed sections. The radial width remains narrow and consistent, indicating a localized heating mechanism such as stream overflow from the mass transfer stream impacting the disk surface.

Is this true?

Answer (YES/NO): YES